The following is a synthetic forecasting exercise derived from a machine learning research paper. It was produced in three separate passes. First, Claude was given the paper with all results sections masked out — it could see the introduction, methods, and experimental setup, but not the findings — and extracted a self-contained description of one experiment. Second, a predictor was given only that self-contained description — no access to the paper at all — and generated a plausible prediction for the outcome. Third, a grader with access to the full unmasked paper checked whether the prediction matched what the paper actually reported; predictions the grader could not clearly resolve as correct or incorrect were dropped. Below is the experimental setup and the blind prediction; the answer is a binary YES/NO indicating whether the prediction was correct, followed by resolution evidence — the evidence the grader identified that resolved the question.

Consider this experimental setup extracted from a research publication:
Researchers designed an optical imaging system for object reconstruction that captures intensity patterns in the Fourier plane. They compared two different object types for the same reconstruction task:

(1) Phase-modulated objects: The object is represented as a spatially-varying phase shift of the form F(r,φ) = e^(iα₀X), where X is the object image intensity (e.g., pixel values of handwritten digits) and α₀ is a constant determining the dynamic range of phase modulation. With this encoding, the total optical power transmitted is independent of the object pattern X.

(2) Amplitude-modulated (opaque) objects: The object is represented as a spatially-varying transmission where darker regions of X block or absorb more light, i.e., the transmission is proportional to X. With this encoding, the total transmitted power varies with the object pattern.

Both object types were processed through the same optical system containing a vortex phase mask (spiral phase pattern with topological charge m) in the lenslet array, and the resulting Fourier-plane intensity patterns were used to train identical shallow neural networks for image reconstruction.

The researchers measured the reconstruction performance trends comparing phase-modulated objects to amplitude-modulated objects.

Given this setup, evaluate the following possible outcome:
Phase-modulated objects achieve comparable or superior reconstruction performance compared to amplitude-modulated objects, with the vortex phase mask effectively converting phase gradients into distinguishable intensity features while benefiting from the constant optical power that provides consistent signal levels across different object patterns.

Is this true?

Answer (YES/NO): YES